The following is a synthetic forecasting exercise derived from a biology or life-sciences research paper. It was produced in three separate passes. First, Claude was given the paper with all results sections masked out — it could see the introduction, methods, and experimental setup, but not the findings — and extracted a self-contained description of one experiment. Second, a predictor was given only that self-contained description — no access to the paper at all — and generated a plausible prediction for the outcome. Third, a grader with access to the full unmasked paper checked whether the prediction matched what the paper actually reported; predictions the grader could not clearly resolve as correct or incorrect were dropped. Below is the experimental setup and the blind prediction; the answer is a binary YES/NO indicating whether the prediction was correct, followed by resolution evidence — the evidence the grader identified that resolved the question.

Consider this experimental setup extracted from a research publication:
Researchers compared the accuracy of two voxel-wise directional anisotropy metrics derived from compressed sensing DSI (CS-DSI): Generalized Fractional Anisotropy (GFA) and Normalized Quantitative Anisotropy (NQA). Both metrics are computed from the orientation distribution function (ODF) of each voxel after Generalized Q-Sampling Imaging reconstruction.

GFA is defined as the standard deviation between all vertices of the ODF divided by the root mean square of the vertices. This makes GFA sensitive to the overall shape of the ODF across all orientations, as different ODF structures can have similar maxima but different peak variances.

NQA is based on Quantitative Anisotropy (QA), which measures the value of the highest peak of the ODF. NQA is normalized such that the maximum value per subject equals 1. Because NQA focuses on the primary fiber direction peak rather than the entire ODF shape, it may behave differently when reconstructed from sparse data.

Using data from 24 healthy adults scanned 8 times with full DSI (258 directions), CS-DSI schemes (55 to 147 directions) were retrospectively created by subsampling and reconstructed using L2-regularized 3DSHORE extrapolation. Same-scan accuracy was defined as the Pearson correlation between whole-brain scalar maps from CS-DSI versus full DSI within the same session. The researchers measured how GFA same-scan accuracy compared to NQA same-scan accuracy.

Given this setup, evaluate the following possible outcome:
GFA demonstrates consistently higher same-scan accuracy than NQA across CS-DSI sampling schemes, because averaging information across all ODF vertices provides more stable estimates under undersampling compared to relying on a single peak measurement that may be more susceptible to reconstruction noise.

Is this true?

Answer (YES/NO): NO